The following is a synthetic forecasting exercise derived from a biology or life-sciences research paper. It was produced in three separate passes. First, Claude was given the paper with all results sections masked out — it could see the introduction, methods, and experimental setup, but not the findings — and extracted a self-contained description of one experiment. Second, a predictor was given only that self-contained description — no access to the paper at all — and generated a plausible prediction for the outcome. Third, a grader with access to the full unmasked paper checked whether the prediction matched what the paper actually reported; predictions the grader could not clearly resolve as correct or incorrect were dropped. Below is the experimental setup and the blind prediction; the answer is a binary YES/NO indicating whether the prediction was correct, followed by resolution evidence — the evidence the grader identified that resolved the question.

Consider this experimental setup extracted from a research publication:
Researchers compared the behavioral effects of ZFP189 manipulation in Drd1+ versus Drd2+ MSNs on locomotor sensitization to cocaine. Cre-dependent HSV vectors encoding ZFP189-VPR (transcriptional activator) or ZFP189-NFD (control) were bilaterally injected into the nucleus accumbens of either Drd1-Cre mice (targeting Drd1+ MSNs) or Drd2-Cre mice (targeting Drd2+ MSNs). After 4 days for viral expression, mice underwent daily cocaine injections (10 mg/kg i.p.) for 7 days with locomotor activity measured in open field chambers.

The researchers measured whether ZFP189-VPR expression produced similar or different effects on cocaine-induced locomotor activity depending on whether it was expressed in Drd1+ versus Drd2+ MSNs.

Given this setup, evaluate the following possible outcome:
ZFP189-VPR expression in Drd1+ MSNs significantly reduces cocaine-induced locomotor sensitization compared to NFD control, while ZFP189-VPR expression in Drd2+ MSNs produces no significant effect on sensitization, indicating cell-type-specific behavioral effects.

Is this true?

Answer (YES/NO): NO